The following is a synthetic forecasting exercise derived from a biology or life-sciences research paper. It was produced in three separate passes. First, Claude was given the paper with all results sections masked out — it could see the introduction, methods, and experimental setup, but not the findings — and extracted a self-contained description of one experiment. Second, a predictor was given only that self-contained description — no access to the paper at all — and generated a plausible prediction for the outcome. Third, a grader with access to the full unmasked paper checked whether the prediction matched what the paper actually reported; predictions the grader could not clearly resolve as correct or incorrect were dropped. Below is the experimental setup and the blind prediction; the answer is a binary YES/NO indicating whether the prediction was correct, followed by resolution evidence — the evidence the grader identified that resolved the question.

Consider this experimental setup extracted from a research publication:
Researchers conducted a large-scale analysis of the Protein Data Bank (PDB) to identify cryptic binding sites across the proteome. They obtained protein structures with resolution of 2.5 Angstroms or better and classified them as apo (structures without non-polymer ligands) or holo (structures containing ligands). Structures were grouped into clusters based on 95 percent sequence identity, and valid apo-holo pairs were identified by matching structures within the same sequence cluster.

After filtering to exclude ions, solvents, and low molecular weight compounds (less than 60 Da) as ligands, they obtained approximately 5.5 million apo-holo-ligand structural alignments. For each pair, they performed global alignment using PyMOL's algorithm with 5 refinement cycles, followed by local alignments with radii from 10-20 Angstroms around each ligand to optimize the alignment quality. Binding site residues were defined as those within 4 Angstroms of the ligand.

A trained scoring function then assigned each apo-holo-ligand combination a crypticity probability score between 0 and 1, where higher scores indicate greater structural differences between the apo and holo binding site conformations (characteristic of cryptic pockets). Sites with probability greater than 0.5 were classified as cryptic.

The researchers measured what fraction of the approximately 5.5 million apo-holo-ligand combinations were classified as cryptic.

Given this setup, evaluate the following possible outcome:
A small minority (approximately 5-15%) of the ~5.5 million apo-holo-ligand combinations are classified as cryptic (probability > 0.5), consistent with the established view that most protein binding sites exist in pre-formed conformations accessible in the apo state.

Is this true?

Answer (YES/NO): YES